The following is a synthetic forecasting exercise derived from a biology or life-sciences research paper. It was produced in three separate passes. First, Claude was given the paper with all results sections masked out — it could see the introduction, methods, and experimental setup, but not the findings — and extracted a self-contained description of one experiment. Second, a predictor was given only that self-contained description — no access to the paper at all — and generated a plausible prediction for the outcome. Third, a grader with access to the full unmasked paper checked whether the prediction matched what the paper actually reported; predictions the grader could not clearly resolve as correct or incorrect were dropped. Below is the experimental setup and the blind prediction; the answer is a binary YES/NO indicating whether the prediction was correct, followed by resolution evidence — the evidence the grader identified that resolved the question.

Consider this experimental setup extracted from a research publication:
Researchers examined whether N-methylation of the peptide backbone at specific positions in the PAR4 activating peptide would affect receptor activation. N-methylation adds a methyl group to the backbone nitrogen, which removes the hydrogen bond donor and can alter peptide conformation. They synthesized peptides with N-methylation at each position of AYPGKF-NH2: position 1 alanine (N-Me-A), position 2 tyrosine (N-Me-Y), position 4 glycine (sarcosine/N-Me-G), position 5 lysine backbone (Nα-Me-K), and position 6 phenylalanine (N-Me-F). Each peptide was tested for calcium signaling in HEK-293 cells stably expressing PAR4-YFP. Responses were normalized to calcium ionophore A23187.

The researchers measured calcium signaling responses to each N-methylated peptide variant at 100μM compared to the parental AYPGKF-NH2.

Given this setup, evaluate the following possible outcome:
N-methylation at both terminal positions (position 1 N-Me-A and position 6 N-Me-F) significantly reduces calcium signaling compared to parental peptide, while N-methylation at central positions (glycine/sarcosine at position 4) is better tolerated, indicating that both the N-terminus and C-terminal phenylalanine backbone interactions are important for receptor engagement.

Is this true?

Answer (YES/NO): NO